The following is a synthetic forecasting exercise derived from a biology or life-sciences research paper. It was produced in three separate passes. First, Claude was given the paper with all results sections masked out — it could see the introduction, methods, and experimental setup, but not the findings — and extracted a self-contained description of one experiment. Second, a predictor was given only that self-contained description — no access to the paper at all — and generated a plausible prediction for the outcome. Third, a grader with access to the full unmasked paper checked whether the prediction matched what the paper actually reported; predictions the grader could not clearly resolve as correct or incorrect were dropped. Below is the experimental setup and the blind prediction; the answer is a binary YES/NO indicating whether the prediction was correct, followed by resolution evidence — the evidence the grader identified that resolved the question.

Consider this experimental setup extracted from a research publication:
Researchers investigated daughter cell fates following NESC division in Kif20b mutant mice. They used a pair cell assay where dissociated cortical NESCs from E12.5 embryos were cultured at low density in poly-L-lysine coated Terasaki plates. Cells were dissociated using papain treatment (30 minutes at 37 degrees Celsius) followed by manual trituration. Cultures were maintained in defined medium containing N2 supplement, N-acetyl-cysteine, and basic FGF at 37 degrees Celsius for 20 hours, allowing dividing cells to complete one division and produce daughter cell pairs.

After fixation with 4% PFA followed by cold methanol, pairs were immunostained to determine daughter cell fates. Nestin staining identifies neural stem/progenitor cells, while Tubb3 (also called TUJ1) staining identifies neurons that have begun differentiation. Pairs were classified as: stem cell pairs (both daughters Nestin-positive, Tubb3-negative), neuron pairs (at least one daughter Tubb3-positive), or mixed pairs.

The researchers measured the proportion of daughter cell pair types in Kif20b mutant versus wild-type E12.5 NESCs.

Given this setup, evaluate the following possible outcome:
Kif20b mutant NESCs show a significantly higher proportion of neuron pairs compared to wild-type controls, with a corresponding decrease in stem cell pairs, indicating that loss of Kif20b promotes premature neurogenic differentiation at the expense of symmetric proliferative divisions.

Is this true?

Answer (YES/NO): YES